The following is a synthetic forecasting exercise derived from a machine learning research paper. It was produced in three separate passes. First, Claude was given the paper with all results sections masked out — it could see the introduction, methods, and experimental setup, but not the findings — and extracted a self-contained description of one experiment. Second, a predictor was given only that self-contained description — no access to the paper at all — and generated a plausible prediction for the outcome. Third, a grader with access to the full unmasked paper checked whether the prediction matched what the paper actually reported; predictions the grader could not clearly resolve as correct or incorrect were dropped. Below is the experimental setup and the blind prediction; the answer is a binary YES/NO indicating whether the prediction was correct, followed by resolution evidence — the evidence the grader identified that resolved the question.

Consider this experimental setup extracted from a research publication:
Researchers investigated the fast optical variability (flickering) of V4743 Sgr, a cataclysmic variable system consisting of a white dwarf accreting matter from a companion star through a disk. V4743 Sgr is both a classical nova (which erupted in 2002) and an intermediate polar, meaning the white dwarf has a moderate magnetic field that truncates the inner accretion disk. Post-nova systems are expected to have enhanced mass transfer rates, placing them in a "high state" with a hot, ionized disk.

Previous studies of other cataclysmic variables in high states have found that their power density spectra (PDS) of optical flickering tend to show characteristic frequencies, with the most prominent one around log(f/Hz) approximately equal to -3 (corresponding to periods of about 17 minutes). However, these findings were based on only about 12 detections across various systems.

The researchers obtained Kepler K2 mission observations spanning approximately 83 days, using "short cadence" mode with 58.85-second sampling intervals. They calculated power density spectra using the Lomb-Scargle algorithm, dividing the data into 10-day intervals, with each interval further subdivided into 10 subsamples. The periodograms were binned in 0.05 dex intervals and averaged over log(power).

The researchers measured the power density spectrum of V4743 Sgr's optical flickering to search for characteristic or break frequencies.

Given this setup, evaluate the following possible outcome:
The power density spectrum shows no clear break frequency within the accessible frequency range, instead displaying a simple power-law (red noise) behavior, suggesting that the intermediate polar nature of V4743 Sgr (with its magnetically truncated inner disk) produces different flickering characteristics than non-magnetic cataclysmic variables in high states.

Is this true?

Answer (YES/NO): NO